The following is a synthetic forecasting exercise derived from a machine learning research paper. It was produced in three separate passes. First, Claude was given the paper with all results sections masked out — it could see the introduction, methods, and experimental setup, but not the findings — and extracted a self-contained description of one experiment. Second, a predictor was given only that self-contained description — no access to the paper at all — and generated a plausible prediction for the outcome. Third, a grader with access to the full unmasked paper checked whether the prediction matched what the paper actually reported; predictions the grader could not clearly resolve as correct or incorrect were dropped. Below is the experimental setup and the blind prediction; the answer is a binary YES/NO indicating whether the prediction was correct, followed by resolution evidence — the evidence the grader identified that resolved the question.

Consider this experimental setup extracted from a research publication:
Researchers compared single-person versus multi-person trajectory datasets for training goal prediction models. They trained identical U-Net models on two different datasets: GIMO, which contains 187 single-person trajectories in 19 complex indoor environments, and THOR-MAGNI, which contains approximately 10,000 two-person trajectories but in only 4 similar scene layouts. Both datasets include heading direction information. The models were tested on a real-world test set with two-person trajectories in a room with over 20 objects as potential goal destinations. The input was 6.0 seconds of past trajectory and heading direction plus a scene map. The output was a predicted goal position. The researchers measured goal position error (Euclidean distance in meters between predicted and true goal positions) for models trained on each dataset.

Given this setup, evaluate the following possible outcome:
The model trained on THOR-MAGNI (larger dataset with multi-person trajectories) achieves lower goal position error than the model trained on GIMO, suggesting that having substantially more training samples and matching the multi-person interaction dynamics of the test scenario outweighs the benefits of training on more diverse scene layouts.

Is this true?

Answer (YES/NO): NO